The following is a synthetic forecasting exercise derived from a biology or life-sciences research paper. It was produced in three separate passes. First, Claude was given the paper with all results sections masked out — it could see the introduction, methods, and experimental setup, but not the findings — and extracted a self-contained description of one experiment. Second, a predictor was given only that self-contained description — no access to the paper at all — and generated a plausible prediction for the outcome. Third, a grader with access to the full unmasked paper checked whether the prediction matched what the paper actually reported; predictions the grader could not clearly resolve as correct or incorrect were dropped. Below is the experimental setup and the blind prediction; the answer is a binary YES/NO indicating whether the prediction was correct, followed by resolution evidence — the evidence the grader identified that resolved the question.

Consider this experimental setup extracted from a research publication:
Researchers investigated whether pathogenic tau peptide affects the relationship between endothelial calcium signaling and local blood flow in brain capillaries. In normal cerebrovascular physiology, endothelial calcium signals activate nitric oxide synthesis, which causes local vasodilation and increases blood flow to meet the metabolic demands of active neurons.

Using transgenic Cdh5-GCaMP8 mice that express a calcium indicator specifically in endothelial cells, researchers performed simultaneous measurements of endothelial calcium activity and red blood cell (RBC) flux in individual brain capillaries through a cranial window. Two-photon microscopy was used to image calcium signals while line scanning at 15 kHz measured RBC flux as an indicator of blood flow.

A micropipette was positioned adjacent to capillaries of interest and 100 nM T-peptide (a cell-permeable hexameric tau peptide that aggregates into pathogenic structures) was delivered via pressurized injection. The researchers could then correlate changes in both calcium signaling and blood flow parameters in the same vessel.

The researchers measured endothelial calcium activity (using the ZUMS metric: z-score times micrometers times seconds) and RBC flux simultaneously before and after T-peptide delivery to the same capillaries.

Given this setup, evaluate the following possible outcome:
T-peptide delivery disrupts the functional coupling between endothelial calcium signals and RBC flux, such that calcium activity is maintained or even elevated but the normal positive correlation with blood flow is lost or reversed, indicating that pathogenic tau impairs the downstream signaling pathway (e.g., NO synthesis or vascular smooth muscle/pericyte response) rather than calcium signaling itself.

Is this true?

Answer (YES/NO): NO